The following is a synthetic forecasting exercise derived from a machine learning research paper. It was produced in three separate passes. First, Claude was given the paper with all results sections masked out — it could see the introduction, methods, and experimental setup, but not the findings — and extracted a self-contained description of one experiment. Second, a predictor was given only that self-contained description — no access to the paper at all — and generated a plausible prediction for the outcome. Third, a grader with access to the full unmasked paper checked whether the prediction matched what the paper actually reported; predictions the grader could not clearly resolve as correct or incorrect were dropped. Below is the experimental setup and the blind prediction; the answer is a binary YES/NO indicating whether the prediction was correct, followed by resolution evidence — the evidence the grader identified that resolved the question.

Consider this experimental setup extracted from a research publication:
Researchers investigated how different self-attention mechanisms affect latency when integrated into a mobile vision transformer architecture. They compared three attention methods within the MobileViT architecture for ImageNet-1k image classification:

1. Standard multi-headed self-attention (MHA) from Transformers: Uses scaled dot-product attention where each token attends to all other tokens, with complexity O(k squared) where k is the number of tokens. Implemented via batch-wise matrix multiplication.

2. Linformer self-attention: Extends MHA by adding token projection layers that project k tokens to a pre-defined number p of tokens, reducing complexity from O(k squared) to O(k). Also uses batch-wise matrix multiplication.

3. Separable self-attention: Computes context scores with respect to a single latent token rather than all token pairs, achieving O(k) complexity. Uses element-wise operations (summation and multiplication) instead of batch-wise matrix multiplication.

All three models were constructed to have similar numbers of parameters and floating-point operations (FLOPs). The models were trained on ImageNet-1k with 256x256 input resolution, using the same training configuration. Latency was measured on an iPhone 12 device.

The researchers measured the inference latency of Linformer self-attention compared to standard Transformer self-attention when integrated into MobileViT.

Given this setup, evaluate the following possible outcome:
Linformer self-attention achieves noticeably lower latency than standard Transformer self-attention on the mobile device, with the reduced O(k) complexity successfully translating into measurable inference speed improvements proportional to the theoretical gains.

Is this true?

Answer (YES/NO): NO